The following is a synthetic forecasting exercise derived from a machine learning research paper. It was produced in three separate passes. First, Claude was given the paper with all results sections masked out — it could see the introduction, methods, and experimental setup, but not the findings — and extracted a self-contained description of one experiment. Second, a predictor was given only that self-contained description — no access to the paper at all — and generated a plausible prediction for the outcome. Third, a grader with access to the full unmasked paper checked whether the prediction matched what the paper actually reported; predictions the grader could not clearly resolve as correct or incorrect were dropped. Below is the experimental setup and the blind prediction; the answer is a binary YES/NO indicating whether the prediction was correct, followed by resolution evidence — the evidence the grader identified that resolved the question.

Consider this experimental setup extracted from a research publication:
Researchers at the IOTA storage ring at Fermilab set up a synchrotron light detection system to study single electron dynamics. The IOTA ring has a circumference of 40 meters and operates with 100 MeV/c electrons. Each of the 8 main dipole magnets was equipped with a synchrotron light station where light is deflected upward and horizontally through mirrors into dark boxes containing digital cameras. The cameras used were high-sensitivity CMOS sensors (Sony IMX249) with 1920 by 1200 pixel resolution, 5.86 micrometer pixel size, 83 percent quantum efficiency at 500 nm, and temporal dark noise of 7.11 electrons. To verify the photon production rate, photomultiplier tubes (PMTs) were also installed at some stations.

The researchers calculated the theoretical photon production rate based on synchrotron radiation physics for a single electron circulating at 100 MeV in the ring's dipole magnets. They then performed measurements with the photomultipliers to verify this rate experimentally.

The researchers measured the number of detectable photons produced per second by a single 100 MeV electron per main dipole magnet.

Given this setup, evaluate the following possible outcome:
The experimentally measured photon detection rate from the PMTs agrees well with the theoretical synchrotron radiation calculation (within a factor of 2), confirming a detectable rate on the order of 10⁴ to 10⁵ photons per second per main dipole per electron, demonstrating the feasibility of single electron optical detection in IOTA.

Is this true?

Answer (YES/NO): NO